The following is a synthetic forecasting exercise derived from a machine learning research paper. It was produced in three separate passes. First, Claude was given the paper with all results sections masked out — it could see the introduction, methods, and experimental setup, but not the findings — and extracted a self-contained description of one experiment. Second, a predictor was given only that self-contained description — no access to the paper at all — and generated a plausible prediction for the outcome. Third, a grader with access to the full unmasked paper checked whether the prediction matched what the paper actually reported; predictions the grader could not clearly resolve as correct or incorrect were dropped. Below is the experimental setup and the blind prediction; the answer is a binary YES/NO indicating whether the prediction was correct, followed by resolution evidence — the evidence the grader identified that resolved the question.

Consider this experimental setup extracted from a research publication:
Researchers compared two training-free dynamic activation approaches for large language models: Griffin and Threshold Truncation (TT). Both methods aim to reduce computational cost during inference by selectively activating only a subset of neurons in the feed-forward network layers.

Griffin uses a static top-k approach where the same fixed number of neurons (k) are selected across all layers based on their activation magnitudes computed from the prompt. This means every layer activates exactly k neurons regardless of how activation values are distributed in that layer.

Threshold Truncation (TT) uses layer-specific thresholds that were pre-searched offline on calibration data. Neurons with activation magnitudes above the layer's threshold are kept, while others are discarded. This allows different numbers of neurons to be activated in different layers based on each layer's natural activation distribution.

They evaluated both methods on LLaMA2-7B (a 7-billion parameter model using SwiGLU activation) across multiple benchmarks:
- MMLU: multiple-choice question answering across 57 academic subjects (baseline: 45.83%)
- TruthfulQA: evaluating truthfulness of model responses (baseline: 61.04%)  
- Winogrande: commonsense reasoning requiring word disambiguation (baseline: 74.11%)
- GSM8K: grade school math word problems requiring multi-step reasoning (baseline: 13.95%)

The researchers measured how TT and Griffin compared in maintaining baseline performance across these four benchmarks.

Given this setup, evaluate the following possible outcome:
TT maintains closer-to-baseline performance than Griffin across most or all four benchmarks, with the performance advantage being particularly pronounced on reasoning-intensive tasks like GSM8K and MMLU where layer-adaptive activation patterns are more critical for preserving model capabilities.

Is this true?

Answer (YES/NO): YES